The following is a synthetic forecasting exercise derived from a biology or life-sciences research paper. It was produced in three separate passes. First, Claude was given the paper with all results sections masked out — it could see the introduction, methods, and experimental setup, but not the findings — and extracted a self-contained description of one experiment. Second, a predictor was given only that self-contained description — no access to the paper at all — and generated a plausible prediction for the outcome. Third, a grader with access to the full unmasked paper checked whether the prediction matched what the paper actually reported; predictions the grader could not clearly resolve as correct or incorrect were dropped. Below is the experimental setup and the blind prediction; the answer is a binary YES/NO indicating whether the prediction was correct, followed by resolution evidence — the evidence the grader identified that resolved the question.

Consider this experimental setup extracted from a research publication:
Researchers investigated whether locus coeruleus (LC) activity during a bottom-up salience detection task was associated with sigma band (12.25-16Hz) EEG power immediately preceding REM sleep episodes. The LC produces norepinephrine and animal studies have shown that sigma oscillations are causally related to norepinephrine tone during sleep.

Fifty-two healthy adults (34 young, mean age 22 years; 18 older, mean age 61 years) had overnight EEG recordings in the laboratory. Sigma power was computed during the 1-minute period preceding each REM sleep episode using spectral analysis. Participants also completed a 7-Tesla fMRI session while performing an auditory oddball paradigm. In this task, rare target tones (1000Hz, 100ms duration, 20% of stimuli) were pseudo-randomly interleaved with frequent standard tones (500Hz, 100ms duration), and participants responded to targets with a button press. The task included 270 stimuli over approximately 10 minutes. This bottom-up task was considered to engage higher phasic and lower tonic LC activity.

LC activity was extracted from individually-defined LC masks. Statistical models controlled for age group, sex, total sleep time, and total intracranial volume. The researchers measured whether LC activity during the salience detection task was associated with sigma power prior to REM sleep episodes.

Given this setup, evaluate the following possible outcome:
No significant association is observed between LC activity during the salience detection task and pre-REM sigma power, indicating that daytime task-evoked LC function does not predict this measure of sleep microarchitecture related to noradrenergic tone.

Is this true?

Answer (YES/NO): YES